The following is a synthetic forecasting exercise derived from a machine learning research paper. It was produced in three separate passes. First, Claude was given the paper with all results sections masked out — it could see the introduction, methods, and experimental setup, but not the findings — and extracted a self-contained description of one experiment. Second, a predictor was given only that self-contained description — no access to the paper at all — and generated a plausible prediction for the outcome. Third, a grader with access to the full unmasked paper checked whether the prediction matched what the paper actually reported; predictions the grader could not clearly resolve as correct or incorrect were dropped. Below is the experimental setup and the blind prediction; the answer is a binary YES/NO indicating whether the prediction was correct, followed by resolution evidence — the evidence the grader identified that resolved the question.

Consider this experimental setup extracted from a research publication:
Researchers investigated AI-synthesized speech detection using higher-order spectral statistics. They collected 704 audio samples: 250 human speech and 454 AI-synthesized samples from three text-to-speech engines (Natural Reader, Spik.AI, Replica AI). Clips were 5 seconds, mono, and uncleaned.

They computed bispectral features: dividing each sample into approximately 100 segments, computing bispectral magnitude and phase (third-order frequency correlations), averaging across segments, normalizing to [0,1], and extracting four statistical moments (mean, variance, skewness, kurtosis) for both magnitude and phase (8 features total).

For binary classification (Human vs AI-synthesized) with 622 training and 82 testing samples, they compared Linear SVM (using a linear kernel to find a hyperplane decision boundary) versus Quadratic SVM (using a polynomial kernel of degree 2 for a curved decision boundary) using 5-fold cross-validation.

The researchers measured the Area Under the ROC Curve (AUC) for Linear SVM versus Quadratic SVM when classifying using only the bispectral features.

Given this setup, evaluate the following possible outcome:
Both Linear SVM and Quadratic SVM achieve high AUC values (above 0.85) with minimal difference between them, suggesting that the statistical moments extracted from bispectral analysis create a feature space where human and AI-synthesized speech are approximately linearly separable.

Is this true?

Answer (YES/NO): NO